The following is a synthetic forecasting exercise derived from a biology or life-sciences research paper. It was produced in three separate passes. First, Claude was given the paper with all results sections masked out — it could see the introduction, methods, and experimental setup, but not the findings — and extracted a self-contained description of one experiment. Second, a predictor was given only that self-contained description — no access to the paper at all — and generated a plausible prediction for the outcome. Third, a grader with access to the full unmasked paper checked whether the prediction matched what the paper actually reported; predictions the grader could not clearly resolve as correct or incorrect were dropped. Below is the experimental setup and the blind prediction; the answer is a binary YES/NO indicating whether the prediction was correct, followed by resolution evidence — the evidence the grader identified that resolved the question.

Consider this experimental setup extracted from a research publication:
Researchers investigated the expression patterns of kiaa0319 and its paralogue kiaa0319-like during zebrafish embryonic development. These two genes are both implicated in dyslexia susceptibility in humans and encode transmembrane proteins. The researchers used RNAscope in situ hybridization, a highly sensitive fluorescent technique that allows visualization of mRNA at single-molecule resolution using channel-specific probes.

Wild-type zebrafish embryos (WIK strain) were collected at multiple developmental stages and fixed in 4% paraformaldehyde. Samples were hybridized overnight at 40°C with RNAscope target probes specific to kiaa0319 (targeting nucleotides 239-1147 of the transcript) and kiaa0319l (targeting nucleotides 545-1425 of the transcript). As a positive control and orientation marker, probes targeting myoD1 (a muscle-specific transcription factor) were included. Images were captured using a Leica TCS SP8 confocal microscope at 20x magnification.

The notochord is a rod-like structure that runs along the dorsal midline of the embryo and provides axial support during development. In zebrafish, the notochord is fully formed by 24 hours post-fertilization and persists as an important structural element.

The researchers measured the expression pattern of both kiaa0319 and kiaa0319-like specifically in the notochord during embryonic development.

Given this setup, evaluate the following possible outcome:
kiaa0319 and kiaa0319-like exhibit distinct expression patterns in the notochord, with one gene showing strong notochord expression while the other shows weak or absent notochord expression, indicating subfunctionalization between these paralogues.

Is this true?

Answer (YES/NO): YES